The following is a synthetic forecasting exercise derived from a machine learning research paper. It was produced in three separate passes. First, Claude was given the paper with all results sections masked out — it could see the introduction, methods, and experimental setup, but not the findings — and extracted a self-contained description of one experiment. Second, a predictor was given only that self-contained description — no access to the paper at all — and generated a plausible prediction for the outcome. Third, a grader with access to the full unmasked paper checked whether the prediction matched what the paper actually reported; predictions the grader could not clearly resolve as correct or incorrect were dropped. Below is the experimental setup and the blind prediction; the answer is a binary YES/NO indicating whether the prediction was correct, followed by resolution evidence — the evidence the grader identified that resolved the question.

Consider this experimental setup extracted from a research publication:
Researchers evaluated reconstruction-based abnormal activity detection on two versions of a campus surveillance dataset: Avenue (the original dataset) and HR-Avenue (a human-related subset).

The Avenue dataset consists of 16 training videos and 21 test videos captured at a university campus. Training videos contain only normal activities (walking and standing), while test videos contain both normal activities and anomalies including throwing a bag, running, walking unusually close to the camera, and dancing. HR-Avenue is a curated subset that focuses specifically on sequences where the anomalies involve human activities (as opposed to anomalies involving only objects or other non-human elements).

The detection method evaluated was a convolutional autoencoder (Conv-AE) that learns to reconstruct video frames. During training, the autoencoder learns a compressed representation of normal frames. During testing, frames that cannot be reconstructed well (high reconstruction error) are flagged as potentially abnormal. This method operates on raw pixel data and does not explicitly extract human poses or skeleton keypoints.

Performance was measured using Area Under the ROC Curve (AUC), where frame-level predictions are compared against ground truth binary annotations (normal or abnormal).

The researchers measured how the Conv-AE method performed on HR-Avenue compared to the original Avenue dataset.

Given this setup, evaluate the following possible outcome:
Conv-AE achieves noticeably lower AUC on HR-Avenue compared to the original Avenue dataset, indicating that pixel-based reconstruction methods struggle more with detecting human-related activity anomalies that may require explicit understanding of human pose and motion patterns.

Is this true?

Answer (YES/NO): NO